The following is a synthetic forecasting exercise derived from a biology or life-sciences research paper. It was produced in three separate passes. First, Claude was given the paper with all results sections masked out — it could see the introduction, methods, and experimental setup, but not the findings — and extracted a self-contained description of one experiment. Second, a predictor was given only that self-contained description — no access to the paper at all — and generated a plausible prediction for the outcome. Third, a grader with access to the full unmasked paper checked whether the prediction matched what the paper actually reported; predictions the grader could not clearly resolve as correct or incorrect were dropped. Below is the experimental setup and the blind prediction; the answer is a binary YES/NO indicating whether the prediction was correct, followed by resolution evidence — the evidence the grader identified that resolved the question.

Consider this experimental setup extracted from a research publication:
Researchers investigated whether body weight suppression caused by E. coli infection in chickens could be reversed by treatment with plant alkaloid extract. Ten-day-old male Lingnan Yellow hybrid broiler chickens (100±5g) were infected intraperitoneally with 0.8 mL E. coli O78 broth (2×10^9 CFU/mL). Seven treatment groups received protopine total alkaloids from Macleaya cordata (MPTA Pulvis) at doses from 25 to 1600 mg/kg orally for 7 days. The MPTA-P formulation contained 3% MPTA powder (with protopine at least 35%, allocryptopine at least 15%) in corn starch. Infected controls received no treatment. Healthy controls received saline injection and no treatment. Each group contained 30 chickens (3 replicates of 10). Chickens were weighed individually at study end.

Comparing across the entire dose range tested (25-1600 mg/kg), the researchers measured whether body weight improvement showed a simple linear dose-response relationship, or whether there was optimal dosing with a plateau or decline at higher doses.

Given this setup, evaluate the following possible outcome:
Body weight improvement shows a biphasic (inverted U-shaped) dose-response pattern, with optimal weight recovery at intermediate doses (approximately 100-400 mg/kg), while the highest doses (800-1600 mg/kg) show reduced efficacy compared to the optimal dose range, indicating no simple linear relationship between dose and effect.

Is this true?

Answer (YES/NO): NO